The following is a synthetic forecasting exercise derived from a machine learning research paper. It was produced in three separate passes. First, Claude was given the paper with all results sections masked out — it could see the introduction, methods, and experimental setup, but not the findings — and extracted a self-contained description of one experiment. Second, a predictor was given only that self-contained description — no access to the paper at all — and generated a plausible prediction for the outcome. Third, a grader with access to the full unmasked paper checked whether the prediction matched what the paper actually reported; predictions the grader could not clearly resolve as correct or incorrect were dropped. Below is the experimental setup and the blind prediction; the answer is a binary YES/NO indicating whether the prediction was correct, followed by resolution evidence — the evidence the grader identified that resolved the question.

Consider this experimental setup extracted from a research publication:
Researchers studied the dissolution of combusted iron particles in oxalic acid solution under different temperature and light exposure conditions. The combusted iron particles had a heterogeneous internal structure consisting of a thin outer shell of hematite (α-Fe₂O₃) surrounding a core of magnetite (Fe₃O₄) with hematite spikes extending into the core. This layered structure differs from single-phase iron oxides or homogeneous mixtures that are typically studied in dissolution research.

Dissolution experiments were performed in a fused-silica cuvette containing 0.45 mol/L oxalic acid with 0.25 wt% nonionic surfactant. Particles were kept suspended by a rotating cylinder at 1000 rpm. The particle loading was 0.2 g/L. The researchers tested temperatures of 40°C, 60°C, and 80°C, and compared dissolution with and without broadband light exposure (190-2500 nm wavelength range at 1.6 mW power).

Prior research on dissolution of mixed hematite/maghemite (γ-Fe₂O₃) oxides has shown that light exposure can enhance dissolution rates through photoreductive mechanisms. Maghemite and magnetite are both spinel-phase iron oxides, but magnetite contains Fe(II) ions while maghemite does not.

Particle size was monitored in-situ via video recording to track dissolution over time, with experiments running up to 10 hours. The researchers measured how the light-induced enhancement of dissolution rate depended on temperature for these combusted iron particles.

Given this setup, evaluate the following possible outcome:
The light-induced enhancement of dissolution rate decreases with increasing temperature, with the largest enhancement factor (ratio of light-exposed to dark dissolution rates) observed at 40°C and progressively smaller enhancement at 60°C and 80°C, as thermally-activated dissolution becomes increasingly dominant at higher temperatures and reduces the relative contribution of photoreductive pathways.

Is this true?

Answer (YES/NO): NO